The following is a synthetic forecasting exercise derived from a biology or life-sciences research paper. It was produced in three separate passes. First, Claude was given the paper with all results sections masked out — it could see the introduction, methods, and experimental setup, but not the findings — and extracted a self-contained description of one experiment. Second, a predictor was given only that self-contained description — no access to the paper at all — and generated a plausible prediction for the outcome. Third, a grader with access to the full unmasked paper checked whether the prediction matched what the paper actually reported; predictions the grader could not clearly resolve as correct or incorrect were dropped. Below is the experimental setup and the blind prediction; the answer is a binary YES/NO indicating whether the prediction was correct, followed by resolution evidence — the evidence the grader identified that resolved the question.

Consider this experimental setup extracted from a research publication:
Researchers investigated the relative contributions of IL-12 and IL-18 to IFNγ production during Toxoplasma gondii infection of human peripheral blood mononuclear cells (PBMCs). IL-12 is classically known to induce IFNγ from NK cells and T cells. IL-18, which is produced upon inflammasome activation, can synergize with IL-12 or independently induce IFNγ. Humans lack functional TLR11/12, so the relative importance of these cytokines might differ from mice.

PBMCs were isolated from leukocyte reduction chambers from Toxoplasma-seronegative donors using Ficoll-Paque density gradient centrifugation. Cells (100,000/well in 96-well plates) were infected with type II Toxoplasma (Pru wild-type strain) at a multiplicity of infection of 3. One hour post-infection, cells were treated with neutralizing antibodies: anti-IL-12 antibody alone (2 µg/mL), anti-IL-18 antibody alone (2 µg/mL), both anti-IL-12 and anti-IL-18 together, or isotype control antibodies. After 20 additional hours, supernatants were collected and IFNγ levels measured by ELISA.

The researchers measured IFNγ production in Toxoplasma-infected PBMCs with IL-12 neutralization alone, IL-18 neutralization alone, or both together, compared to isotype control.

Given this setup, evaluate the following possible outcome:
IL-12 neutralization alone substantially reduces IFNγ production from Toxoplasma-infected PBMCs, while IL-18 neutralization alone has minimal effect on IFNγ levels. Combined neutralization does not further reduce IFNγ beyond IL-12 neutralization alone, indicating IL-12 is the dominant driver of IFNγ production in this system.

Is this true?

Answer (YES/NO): NO